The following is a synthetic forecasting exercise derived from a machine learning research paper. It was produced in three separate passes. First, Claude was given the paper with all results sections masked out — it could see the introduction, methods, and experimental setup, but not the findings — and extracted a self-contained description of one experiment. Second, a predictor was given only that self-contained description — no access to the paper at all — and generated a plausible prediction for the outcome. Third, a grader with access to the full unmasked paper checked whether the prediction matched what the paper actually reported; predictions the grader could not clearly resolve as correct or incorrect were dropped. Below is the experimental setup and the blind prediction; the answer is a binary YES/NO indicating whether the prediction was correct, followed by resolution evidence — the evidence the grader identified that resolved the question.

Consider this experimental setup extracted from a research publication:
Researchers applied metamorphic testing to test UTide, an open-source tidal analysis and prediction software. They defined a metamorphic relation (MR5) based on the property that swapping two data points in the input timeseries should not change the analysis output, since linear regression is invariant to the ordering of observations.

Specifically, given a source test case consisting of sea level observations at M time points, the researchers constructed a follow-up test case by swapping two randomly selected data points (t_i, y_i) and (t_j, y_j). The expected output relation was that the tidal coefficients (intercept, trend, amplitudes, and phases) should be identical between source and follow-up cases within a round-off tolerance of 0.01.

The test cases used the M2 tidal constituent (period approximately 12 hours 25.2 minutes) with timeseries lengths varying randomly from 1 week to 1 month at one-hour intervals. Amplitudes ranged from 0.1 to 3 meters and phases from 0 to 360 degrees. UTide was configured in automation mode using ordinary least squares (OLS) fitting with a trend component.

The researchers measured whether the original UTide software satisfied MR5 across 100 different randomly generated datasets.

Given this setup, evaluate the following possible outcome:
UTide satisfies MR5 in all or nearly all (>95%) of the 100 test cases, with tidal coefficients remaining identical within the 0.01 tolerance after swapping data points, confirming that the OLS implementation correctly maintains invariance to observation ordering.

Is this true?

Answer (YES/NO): YES